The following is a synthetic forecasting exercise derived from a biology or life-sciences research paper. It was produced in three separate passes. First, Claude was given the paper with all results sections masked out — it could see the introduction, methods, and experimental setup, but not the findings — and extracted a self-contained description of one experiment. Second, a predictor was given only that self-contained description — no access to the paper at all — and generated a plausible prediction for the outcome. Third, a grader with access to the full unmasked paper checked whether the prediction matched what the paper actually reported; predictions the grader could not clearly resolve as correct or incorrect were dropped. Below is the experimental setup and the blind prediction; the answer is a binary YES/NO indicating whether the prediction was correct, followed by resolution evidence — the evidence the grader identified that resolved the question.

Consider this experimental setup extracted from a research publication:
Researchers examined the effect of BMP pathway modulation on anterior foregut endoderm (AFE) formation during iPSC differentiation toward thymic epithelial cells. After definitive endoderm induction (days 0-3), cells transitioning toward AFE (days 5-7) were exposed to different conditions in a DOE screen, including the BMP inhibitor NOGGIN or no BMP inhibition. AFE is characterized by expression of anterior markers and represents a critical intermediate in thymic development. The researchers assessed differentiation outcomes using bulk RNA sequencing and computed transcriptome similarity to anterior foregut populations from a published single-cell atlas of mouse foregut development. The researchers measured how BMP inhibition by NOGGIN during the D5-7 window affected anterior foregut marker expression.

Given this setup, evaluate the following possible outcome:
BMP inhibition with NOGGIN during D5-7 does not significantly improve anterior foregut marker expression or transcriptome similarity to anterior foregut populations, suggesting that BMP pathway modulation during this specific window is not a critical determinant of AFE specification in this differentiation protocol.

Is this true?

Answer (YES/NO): NO